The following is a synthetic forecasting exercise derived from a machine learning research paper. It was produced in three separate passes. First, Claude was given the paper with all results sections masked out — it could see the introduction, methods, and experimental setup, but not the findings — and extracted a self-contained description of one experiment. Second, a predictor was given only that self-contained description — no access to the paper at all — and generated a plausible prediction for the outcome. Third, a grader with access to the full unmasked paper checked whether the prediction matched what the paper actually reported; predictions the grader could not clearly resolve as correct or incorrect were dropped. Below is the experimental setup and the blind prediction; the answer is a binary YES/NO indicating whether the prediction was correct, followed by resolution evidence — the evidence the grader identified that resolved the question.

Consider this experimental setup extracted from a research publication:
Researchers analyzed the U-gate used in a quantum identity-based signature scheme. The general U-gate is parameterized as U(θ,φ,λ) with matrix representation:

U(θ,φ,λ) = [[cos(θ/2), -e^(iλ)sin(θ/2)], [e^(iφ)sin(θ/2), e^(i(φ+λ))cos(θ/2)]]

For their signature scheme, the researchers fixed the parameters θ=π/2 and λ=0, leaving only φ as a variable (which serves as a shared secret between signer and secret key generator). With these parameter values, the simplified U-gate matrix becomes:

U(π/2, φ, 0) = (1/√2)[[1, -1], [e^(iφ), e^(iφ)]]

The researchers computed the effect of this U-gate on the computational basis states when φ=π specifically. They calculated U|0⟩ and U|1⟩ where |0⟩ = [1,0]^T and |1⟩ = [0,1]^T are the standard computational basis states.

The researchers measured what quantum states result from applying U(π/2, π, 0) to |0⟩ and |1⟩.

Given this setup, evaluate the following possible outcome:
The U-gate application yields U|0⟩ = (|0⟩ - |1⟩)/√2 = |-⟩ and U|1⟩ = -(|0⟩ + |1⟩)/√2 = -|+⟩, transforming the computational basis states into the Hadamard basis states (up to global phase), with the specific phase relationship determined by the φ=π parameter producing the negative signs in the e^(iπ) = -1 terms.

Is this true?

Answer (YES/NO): NO